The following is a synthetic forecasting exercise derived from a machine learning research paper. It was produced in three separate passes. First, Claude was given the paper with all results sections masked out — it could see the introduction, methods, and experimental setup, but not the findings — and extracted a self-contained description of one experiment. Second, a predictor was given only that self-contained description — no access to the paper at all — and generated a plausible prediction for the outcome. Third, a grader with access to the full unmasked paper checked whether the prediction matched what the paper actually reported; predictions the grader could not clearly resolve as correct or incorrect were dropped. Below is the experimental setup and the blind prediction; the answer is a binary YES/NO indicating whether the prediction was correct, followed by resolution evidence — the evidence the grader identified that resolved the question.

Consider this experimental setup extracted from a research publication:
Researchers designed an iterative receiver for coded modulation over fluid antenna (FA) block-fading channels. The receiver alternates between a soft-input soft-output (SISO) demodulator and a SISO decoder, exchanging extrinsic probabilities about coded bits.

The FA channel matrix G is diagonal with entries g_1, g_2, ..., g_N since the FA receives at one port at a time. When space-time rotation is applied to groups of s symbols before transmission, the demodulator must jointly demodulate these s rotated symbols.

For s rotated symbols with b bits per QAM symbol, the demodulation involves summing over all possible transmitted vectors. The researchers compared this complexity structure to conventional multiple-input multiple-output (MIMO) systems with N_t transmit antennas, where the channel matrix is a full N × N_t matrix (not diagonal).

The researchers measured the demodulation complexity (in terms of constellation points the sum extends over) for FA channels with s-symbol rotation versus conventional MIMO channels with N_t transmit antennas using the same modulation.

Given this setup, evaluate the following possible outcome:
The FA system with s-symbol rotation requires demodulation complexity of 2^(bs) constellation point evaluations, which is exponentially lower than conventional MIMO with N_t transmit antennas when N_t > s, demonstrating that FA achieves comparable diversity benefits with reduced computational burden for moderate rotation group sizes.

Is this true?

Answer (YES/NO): YES